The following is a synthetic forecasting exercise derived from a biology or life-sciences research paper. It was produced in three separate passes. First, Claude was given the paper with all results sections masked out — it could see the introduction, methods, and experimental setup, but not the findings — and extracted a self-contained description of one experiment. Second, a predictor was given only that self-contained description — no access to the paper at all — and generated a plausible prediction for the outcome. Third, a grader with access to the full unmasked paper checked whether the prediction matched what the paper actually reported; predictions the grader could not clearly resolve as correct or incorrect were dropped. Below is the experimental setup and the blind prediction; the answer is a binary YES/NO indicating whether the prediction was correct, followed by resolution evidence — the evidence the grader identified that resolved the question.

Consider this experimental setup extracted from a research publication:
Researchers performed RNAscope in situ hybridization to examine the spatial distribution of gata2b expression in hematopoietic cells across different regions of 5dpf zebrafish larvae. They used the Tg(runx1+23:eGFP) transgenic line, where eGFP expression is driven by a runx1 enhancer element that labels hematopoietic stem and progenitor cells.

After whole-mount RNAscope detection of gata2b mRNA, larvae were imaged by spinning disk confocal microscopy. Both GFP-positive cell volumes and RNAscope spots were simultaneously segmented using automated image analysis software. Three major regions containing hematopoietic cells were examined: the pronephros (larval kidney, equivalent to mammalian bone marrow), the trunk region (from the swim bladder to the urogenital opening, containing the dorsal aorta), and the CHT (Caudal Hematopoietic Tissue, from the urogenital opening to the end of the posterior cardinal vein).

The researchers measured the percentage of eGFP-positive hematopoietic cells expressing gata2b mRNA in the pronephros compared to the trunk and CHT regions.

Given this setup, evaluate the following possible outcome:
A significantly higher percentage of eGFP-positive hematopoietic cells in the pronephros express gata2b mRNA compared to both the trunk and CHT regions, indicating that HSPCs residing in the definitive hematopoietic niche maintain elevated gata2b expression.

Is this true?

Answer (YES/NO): NO